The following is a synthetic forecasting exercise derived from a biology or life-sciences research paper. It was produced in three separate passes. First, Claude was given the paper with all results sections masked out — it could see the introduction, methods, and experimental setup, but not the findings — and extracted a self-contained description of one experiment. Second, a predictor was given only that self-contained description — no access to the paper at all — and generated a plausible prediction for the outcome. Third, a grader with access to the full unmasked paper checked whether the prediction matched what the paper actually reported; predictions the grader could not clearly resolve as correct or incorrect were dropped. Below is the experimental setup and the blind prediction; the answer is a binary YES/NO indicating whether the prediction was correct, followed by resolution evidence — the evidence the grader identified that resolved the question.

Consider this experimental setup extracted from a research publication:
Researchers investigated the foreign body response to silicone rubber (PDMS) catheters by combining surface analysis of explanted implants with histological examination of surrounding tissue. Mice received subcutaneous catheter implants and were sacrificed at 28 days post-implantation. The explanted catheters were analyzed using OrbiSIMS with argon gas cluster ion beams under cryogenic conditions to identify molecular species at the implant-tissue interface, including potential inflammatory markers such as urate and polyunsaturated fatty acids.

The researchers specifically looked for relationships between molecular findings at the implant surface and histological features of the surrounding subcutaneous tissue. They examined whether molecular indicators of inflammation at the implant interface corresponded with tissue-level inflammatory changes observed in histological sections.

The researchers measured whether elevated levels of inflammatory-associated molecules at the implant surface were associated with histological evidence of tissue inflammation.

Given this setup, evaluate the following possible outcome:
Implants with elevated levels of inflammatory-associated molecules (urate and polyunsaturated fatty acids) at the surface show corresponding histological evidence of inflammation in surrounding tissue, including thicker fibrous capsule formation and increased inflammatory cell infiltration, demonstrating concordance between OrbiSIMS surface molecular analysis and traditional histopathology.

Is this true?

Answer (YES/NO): NO